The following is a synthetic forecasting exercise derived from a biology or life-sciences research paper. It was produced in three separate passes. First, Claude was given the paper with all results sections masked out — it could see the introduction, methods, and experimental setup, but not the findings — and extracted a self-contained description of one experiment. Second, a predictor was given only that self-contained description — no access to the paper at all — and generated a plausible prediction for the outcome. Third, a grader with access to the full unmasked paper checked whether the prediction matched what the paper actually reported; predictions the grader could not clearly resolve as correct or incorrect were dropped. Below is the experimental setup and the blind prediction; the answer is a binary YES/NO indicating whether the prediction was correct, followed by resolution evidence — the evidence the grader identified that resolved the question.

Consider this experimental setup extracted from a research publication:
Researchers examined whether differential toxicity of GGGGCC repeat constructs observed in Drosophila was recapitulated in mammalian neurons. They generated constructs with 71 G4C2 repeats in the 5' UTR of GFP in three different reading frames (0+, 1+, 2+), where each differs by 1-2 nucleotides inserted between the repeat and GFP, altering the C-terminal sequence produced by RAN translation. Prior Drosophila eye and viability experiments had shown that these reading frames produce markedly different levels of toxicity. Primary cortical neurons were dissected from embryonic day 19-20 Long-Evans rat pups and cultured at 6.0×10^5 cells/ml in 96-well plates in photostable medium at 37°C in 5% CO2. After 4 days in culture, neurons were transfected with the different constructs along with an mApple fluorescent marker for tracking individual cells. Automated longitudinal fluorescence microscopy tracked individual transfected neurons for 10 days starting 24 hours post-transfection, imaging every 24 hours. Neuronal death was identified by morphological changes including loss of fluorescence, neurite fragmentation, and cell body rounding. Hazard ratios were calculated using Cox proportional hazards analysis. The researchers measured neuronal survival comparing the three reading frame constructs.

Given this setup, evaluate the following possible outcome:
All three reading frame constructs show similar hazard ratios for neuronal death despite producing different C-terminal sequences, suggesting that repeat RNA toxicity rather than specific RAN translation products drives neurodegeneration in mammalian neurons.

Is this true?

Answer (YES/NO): NO